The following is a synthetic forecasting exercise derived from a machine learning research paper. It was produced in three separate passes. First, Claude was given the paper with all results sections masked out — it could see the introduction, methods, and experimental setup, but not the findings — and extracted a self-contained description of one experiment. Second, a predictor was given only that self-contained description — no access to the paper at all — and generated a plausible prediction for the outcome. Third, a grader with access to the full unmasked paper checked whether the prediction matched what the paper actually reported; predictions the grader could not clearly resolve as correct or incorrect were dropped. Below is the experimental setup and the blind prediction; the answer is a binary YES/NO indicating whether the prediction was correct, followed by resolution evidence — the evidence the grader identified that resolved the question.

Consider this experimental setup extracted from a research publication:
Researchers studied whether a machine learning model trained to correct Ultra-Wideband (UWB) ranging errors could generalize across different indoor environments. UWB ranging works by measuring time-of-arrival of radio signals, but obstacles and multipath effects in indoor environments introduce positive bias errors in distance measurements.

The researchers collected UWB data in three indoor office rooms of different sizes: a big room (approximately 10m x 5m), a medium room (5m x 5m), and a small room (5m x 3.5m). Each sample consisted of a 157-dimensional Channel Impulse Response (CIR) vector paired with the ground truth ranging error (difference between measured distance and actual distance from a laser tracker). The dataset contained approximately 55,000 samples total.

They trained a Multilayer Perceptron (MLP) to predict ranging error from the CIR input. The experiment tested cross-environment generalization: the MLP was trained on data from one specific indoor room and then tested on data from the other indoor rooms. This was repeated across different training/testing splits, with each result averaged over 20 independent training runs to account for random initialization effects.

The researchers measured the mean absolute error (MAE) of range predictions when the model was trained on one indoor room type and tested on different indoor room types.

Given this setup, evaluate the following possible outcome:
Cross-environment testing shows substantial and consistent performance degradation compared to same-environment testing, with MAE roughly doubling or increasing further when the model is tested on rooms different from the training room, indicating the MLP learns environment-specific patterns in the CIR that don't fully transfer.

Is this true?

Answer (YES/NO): NO